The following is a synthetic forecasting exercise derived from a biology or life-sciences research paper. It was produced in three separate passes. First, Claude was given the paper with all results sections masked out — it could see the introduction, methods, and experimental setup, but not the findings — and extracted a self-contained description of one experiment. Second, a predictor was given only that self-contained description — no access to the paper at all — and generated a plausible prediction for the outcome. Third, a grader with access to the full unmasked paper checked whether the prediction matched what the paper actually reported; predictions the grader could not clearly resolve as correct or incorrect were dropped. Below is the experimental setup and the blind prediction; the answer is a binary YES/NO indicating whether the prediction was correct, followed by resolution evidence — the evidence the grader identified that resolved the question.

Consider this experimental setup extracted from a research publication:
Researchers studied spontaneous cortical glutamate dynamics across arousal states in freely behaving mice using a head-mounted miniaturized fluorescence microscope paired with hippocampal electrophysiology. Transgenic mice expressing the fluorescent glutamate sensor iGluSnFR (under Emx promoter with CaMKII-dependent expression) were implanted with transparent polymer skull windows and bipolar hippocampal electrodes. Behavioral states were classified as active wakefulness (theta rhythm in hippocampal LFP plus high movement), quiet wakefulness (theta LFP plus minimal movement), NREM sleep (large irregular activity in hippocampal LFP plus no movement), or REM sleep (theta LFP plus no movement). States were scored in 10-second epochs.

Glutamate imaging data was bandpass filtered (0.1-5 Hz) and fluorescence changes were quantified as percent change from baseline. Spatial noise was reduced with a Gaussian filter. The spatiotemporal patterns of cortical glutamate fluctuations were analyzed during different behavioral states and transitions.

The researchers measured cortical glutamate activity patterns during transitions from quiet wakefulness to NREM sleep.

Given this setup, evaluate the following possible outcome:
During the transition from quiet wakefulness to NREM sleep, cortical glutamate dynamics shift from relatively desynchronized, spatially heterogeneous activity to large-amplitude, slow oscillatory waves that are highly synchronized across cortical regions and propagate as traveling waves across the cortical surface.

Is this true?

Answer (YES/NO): NO